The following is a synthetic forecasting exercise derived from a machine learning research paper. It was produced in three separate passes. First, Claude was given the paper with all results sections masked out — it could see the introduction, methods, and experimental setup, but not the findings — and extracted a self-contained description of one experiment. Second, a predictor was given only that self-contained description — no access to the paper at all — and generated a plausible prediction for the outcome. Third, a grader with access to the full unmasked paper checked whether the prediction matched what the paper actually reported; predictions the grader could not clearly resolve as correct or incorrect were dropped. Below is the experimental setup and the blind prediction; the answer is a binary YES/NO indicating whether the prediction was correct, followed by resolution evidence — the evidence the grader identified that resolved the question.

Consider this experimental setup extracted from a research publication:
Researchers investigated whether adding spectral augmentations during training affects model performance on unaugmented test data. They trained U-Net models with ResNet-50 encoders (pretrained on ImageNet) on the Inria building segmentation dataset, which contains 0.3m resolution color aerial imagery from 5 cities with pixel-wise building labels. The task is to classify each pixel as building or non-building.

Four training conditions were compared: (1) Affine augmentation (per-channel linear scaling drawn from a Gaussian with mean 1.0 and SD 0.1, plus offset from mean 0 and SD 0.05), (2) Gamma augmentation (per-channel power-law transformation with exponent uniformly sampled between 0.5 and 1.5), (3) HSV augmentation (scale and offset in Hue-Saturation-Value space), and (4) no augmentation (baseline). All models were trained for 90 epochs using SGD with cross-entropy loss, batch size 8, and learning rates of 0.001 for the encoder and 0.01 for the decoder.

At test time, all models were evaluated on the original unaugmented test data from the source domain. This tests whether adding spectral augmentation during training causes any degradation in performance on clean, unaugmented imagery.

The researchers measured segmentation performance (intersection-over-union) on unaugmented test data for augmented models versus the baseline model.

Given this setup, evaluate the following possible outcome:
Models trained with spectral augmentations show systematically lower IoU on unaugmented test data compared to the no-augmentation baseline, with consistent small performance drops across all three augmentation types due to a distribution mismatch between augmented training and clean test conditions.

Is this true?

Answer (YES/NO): NO